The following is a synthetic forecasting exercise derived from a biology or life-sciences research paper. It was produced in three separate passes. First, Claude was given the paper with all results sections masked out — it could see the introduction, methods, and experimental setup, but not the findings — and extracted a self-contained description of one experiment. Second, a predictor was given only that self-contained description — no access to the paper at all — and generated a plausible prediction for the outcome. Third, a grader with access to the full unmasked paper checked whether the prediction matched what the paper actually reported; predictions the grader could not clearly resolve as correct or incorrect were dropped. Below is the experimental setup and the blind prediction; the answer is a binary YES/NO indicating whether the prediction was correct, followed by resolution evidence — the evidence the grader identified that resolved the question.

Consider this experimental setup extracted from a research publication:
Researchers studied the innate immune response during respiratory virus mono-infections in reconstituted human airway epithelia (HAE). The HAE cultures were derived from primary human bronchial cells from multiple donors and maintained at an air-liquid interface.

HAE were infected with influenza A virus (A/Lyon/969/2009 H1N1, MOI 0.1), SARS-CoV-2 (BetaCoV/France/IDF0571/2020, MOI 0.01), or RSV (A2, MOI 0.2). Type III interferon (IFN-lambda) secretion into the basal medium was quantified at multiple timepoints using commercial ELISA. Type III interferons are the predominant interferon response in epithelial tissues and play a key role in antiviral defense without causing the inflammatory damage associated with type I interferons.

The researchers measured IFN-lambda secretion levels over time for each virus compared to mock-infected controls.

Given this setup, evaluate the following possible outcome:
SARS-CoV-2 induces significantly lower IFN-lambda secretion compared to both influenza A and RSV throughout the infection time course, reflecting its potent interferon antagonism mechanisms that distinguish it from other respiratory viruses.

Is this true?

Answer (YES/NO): YES